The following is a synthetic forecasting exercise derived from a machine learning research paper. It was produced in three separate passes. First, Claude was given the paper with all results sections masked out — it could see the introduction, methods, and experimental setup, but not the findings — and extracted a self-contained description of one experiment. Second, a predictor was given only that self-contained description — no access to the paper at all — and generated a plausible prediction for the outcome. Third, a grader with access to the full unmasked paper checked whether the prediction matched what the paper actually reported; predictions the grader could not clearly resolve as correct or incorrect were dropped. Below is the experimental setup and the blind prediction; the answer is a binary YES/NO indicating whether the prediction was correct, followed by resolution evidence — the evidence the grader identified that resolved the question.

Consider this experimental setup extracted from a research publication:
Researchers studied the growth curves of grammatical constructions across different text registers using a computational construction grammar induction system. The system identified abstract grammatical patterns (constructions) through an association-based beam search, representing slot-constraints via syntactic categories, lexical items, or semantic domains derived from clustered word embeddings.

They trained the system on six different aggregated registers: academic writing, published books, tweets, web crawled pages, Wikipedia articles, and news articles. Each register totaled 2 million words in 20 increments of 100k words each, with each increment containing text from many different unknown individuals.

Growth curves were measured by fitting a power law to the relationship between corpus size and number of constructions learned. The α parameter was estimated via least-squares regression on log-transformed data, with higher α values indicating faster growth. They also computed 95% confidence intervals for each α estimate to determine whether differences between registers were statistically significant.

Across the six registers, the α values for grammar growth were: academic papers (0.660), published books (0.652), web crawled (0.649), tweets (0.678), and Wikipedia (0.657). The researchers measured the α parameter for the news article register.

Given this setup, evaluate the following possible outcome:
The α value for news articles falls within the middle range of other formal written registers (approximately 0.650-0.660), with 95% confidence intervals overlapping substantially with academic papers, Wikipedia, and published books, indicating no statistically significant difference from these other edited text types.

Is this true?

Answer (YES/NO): NO